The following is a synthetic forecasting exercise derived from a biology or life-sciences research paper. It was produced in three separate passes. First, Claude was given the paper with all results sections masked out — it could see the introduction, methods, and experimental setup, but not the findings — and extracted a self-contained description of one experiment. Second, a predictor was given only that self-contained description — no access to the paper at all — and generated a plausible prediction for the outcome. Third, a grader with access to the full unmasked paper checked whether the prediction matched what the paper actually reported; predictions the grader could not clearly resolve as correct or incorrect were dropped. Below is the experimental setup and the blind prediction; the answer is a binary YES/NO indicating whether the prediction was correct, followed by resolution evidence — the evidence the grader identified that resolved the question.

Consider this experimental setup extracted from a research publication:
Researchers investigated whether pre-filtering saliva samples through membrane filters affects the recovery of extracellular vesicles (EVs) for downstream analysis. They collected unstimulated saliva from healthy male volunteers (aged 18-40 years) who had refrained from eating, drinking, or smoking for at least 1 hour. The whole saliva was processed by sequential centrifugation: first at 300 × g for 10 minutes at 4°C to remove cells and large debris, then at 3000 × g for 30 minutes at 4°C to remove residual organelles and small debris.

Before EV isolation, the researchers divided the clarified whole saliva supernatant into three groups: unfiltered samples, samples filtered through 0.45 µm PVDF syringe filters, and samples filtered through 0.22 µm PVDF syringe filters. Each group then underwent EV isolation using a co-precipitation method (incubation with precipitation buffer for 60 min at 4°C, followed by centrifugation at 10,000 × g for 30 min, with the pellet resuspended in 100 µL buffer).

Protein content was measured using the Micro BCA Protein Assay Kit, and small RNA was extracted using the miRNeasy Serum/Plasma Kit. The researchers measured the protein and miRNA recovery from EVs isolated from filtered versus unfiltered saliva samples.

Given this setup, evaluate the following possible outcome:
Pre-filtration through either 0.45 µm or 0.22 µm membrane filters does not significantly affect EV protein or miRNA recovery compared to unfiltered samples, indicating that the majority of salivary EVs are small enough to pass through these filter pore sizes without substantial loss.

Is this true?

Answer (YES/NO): NO